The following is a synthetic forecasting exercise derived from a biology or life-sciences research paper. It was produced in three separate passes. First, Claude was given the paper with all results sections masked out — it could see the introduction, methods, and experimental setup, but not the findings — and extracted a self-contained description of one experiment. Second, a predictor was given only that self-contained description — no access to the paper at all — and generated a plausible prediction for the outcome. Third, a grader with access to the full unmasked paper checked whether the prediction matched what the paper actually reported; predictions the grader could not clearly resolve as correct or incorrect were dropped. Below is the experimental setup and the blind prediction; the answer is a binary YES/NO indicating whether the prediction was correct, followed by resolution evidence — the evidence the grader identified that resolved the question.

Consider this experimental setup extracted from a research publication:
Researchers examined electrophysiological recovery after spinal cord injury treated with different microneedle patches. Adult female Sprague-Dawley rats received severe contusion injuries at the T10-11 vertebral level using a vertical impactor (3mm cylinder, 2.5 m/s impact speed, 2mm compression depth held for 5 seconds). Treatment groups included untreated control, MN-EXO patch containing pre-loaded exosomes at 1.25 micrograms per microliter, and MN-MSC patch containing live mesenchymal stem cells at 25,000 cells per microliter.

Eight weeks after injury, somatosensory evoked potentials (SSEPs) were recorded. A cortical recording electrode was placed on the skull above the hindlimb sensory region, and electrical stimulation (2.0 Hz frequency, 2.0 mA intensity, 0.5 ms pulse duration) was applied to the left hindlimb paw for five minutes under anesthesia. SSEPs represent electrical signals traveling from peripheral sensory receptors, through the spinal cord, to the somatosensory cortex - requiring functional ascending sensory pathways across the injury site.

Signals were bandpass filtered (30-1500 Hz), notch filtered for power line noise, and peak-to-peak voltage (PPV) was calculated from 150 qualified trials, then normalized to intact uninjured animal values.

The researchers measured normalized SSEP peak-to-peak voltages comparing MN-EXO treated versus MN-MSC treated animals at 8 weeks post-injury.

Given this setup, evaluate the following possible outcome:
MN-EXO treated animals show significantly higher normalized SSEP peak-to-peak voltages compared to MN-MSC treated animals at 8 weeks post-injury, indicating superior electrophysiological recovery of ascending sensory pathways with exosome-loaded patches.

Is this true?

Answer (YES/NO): NO